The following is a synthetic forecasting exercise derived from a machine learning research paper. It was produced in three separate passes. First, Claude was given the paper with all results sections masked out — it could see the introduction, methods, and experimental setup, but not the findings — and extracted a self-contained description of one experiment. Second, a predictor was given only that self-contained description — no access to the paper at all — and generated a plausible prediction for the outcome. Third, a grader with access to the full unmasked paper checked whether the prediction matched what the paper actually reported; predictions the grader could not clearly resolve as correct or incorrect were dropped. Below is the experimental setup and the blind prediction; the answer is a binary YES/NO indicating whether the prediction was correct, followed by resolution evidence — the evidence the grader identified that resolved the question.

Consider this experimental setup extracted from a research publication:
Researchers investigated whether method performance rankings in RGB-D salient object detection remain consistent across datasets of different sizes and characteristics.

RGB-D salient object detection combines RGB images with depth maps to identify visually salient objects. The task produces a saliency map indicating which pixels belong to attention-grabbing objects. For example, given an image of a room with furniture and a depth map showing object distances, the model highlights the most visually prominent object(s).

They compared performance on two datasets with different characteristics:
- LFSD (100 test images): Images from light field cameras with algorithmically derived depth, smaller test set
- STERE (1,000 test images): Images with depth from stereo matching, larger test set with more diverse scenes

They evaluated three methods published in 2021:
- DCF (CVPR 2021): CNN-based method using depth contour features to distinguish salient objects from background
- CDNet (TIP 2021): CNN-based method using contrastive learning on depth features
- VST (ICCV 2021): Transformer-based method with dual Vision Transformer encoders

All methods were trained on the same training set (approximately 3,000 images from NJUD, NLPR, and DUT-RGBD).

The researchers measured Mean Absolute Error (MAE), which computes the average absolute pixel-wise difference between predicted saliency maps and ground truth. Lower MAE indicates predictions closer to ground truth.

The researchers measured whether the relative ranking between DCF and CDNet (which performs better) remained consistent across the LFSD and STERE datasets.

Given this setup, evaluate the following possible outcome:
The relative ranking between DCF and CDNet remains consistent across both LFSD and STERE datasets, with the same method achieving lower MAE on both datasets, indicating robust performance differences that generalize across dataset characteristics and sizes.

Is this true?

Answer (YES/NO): NO